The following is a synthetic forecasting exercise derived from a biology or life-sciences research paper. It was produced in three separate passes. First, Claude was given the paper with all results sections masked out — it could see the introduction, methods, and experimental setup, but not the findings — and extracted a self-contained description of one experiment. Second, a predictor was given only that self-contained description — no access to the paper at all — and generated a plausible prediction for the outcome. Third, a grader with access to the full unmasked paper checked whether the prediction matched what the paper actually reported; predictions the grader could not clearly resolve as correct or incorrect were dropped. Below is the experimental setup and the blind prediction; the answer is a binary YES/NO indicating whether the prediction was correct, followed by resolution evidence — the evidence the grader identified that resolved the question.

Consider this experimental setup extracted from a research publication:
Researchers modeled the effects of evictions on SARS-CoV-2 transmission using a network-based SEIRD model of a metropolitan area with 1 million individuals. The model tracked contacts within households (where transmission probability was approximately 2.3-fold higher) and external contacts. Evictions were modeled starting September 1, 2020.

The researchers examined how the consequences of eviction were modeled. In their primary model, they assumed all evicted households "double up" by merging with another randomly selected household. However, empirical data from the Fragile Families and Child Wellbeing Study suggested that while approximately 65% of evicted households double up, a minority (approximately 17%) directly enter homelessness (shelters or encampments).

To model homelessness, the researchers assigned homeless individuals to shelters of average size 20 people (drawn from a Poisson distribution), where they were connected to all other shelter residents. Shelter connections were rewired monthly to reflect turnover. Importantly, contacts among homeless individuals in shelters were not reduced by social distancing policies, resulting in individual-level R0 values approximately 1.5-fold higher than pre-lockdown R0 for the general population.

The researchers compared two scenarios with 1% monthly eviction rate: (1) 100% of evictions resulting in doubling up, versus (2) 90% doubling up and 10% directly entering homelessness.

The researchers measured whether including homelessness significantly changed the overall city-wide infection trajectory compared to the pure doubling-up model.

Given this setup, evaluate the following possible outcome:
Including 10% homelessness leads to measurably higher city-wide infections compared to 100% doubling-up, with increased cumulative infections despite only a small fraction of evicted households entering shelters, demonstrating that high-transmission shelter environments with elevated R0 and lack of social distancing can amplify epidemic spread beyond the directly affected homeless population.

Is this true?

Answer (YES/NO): YES